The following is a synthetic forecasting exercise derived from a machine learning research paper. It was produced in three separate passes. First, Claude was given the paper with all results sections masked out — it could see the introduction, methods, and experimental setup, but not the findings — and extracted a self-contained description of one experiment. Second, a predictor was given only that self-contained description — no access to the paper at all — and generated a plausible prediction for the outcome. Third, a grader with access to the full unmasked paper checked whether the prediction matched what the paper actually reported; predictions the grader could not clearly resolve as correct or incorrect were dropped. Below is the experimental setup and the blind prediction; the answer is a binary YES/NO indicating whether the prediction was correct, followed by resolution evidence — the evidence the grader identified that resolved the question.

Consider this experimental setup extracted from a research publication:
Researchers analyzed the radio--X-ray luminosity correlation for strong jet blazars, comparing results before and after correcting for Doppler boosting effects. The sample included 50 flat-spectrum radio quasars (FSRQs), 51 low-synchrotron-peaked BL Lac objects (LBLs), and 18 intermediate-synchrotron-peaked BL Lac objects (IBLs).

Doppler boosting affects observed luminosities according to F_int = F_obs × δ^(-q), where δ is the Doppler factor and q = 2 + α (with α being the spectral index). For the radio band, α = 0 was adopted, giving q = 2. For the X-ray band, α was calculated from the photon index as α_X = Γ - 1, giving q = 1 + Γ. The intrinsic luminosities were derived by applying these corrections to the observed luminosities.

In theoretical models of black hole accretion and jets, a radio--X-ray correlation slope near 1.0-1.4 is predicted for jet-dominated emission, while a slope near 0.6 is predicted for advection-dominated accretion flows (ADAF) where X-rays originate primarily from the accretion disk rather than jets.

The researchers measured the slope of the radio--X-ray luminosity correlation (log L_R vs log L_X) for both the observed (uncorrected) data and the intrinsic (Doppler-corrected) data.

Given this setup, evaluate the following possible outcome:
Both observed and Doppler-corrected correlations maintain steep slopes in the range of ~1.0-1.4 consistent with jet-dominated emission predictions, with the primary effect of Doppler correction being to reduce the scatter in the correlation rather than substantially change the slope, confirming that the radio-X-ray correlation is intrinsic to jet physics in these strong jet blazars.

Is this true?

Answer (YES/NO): NO